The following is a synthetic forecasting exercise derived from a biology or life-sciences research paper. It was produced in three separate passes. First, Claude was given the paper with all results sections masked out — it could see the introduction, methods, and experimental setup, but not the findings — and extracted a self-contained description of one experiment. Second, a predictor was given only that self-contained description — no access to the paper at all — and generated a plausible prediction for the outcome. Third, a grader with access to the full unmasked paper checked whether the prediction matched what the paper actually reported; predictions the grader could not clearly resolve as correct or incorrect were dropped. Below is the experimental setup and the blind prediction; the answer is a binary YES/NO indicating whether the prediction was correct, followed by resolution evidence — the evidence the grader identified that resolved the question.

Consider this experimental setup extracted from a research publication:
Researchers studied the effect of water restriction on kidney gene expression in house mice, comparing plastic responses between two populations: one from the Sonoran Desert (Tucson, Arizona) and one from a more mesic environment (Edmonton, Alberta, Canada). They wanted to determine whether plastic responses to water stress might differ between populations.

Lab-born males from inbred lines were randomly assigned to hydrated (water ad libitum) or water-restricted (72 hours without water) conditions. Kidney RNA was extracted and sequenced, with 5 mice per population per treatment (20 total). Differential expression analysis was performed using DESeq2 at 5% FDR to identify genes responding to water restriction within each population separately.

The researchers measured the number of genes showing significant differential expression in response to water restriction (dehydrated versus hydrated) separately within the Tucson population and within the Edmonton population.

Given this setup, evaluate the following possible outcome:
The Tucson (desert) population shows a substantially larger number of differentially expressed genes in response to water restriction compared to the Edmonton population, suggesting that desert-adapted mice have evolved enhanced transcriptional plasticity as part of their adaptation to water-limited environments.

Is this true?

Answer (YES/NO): NO